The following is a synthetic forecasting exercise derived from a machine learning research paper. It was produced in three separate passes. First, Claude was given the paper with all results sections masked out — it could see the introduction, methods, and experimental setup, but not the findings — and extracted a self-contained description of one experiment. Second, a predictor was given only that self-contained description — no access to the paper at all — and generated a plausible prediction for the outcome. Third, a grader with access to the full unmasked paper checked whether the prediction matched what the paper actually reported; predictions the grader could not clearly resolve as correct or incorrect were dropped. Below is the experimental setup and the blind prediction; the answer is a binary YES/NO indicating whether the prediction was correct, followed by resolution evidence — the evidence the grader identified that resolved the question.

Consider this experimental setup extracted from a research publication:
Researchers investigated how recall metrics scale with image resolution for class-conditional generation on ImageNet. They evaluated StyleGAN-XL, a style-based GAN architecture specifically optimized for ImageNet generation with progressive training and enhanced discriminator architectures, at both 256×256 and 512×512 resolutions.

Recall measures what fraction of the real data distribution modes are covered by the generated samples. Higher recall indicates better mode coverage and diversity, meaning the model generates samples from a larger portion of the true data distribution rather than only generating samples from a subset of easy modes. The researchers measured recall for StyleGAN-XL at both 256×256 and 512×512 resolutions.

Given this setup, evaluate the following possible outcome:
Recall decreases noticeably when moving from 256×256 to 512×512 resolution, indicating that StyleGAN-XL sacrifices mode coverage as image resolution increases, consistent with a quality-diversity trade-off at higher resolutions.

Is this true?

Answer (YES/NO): NO